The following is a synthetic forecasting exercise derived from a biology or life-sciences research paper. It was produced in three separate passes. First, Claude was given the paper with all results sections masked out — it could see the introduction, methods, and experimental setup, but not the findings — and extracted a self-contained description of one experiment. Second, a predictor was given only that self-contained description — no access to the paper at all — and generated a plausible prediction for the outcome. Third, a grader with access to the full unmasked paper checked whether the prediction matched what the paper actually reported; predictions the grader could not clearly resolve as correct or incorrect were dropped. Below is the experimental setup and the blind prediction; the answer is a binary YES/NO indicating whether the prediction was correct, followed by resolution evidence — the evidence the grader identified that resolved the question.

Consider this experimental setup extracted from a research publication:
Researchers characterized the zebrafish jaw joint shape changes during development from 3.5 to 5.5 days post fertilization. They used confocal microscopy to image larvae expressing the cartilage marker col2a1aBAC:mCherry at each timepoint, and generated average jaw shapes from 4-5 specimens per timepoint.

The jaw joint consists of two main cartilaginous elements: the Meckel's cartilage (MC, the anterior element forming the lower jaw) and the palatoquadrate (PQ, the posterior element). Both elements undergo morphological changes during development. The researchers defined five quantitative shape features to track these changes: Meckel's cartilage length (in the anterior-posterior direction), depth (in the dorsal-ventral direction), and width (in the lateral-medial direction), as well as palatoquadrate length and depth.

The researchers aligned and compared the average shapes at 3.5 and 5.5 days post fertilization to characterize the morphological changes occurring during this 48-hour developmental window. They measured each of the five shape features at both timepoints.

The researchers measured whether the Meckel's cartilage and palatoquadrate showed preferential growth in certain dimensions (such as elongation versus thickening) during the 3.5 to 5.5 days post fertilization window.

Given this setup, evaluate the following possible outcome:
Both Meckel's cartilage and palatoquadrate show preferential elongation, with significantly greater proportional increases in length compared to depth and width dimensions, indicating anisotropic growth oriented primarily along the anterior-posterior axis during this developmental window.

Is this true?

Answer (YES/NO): NO